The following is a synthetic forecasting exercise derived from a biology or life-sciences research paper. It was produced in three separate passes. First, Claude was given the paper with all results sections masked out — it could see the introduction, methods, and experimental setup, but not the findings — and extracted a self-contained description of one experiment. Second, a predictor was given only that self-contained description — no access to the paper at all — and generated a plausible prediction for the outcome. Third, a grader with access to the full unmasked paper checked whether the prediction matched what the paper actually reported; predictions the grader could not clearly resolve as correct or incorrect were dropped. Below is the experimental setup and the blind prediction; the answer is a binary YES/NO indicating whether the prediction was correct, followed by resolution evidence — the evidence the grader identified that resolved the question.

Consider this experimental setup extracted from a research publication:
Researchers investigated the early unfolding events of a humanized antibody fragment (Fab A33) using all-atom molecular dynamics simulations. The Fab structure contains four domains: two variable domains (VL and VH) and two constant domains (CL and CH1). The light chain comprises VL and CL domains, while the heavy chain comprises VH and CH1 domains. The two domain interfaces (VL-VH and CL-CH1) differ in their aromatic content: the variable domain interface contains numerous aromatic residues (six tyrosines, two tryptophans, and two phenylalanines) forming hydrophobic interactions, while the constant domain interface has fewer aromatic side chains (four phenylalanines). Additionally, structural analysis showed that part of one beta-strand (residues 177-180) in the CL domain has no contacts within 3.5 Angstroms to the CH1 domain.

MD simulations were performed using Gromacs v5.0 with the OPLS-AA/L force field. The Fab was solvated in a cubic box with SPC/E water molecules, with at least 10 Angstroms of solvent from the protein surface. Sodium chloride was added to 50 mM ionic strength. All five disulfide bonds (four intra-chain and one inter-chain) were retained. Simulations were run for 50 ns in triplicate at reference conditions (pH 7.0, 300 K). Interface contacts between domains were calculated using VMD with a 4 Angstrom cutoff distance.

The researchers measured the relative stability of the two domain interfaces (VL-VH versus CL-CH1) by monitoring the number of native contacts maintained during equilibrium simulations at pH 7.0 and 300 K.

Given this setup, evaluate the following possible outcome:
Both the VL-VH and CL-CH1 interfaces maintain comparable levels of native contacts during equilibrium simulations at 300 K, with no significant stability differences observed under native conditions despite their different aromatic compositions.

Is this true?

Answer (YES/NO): YES